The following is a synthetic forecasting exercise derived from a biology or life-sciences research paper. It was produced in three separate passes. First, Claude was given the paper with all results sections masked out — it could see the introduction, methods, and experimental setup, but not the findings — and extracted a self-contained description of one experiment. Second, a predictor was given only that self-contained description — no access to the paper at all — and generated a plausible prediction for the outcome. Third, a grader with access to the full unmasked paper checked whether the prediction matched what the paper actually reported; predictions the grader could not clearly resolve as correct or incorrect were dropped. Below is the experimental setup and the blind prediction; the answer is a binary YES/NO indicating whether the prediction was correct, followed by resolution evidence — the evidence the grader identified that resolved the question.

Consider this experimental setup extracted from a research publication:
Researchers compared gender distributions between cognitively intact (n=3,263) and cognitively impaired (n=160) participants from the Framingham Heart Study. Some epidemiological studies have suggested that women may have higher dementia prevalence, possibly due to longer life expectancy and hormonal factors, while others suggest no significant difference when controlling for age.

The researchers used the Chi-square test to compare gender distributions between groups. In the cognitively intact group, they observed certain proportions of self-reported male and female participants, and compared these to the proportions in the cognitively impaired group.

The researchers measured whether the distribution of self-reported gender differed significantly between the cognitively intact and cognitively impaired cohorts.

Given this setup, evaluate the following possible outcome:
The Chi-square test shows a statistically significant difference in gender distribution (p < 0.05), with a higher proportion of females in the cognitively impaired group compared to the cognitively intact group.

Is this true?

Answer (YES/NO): NO